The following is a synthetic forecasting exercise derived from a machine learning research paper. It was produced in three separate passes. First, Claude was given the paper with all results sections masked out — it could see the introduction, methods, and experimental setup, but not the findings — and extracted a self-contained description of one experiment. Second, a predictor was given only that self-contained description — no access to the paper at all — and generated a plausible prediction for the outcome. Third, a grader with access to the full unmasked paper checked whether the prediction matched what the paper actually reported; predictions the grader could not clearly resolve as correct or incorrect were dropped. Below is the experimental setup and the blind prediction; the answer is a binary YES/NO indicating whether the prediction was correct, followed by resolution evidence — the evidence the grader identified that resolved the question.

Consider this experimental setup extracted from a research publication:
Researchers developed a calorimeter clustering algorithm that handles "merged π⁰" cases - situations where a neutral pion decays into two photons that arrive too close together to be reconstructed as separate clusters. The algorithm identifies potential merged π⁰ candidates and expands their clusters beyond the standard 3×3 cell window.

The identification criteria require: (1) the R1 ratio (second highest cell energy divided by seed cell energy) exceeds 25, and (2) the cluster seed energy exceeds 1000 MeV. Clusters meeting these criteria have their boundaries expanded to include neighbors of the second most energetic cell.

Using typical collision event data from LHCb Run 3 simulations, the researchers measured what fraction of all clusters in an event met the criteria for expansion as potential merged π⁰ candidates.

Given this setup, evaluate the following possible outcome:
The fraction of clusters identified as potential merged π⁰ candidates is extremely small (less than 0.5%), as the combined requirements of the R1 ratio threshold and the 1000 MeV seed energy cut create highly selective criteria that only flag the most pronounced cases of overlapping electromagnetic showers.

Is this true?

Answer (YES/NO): NO